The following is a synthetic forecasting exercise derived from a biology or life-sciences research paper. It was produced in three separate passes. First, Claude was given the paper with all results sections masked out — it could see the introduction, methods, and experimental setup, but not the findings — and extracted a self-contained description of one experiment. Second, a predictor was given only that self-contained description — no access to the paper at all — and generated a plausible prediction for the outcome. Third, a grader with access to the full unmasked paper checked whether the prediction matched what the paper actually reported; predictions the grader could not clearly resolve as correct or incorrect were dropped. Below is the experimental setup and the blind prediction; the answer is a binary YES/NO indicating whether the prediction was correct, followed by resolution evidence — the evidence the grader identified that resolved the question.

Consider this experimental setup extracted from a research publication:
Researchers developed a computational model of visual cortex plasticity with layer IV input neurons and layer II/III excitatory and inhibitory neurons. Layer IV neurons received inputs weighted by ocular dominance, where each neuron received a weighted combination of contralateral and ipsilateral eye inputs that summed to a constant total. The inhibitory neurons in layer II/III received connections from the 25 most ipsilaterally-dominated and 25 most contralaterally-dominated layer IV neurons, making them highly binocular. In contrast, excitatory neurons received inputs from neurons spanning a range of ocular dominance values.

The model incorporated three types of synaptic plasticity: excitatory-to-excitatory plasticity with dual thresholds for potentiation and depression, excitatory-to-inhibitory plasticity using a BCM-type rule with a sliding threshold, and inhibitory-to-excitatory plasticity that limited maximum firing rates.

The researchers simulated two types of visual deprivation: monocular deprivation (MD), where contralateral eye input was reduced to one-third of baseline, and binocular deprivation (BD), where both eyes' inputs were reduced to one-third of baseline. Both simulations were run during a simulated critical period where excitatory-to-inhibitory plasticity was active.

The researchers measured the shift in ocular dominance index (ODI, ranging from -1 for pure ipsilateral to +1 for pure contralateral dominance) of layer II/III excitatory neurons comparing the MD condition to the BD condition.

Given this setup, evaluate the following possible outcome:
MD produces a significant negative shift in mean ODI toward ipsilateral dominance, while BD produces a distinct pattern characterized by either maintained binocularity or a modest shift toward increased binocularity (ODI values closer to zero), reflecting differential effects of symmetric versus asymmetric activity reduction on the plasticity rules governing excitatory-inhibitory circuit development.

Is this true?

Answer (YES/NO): NO